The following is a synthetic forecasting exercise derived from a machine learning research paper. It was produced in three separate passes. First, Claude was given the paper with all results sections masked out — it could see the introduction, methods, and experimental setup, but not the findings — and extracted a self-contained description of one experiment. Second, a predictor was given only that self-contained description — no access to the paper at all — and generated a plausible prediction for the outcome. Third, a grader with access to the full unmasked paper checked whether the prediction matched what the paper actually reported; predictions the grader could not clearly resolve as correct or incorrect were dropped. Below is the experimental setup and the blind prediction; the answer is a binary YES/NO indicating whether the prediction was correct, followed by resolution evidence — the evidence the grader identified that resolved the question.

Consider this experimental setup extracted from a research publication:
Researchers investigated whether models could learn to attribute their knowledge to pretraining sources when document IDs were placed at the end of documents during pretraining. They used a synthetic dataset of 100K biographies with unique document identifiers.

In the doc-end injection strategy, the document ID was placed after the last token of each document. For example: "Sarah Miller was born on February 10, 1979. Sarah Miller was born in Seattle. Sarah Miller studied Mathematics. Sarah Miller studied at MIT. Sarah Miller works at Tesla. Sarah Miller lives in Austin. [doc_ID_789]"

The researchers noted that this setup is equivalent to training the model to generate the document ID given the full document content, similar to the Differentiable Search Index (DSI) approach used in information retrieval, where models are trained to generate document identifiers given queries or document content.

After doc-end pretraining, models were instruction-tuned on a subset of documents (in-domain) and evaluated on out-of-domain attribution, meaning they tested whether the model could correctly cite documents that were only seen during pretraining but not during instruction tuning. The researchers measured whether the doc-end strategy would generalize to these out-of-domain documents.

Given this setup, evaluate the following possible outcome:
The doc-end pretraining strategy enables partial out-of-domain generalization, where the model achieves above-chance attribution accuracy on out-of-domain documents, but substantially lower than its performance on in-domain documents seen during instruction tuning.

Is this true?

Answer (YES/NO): NO